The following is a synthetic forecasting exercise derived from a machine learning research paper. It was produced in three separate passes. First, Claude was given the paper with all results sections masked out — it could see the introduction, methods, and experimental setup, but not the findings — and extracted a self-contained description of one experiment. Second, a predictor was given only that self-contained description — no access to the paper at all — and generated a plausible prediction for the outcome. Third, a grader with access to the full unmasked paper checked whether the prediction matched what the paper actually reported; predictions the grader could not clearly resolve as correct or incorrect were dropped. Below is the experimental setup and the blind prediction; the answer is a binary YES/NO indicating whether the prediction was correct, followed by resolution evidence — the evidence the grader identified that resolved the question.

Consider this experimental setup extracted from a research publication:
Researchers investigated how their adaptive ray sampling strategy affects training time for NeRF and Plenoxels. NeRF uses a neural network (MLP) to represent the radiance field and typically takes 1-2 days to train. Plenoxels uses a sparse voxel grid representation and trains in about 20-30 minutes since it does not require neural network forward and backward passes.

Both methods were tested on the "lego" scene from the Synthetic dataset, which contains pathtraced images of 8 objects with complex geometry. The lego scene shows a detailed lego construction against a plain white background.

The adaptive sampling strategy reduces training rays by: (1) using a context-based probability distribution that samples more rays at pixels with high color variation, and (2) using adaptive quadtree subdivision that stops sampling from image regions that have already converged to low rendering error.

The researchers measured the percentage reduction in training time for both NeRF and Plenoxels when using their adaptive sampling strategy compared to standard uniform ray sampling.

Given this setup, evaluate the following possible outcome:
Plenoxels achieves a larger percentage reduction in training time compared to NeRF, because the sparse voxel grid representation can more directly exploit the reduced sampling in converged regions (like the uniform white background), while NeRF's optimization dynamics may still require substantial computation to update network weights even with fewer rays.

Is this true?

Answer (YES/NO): NO